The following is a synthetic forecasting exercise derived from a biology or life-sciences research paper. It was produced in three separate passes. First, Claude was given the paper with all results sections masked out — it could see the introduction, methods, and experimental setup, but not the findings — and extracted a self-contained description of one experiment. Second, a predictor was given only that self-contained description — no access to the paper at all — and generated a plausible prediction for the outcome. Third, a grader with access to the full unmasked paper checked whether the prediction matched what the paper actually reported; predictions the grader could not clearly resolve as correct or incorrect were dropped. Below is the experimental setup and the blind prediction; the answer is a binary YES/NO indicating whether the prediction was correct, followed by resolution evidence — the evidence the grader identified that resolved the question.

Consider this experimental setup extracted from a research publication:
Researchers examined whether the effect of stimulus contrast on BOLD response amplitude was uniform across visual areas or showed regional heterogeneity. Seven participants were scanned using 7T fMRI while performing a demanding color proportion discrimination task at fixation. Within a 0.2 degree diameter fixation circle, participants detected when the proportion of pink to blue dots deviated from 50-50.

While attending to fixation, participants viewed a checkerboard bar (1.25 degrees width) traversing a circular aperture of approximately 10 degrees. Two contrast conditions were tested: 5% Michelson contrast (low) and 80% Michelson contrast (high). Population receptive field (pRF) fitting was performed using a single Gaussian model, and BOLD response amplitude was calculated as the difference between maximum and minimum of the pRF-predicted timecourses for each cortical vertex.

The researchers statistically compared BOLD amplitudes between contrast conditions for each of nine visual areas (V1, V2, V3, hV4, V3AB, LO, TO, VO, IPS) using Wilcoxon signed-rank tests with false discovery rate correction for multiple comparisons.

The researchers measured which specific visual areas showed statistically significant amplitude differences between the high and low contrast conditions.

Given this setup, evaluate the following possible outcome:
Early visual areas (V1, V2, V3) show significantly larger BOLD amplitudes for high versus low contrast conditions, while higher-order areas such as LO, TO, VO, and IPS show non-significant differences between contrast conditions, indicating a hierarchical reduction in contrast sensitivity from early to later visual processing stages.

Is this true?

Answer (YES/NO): NO